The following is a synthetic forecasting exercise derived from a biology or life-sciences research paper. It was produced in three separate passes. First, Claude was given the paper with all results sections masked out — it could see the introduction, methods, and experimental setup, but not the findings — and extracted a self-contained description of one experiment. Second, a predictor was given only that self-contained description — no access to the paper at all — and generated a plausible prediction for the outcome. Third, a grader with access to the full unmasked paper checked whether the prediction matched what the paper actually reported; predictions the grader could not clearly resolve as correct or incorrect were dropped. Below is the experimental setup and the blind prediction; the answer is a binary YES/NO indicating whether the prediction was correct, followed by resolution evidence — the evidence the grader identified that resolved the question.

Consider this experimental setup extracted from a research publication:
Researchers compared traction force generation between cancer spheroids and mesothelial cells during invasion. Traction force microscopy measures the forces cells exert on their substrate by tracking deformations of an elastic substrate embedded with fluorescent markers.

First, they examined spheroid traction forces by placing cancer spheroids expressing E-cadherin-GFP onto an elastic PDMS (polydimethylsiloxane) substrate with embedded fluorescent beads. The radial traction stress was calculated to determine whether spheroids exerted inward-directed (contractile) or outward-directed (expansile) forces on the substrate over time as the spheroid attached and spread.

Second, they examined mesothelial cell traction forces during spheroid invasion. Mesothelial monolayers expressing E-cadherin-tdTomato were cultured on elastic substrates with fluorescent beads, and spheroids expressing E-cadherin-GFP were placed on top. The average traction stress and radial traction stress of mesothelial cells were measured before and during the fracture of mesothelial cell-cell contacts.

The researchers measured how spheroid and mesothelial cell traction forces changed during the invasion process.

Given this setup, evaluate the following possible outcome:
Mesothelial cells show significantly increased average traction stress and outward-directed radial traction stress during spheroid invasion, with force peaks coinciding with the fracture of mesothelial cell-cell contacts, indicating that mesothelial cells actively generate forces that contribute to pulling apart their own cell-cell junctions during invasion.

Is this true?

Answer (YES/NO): NO